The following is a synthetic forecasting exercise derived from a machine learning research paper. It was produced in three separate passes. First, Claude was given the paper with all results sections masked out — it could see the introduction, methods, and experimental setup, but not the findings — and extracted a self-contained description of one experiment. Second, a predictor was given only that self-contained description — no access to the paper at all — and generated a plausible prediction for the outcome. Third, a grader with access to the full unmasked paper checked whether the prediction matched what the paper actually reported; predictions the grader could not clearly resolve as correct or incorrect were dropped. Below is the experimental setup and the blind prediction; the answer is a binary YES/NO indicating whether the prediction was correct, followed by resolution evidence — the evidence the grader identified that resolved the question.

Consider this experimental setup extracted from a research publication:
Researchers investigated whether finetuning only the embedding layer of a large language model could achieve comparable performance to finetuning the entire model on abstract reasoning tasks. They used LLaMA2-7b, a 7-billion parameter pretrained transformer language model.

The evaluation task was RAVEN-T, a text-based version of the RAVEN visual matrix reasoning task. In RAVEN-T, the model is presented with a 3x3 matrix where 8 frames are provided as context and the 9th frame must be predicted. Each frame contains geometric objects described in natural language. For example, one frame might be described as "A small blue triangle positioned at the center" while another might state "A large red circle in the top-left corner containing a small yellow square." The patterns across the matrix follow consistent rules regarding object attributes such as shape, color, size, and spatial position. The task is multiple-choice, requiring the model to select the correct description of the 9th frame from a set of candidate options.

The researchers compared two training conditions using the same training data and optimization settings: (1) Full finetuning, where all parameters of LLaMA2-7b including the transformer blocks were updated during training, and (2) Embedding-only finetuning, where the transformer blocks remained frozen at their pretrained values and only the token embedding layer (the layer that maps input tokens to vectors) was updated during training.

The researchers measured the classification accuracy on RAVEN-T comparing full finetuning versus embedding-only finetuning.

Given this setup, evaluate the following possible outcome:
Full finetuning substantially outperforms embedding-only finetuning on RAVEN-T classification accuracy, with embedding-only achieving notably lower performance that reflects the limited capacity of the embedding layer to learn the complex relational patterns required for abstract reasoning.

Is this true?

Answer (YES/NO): NO